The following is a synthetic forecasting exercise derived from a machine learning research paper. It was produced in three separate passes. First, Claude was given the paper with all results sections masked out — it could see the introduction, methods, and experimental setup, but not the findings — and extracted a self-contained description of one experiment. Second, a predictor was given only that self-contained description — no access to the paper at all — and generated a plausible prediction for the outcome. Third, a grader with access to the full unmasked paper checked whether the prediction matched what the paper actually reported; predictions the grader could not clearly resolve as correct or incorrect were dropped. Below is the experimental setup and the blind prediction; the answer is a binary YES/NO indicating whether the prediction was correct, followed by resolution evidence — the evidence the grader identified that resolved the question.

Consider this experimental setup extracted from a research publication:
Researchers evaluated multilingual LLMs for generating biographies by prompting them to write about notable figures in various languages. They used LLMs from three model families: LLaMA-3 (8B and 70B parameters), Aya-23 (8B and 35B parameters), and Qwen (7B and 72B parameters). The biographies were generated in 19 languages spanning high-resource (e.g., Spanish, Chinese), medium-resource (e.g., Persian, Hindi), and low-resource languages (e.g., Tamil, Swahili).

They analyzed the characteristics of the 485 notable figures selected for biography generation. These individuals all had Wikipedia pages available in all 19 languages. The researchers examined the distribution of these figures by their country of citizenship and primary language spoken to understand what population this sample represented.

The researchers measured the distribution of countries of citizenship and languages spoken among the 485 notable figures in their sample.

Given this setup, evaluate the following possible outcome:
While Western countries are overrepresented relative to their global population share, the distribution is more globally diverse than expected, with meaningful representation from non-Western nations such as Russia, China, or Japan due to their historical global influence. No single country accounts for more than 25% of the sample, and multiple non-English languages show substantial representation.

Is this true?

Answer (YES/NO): NO